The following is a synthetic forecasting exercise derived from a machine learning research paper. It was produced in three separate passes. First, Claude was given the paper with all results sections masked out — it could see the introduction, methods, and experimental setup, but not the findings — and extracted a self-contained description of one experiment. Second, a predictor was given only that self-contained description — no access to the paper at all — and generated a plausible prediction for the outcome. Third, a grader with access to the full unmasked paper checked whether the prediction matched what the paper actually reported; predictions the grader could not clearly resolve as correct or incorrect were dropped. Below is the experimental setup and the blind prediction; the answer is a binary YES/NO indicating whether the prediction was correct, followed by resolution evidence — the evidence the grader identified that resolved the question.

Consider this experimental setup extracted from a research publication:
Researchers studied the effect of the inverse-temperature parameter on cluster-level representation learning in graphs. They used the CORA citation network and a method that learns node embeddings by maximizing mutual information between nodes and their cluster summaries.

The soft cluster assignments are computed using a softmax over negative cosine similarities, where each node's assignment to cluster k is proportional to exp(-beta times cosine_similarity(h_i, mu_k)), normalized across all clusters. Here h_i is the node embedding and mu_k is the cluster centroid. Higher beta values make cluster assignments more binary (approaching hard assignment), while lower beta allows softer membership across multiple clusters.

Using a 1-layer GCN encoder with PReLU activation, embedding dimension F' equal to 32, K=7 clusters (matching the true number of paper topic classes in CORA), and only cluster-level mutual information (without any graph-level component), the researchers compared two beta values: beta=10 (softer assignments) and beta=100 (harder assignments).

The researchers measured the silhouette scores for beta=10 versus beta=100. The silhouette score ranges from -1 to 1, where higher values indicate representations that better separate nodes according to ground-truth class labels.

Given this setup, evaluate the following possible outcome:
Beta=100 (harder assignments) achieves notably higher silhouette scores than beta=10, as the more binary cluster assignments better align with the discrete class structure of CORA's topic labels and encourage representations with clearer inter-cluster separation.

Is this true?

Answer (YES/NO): YES